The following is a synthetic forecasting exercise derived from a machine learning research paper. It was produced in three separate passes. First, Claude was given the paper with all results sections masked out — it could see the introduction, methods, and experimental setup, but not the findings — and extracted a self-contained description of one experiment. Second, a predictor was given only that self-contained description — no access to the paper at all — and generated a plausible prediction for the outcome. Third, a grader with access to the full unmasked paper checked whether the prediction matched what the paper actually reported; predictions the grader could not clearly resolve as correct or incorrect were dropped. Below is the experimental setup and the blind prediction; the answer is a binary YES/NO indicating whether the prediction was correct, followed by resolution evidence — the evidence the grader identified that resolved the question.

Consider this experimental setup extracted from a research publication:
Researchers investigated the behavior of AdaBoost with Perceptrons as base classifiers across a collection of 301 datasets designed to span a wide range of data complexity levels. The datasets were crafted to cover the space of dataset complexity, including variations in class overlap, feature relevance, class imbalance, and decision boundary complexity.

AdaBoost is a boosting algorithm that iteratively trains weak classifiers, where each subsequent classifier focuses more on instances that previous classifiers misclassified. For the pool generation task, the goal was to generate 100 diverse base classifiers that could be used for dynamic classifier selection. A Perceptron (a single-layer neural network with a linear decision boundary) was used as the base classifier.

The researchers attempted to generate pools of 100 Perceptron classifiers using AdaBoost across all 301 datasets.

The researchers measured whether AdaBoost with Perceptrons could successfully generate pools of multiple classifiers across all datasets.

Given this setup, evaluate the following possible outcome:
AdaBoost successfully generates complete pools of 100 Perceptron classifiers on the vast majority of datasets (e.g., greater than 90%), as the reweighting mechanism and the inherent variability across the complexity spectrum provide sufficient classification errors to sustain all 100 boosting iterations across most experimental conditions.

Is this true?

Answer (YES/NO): YES